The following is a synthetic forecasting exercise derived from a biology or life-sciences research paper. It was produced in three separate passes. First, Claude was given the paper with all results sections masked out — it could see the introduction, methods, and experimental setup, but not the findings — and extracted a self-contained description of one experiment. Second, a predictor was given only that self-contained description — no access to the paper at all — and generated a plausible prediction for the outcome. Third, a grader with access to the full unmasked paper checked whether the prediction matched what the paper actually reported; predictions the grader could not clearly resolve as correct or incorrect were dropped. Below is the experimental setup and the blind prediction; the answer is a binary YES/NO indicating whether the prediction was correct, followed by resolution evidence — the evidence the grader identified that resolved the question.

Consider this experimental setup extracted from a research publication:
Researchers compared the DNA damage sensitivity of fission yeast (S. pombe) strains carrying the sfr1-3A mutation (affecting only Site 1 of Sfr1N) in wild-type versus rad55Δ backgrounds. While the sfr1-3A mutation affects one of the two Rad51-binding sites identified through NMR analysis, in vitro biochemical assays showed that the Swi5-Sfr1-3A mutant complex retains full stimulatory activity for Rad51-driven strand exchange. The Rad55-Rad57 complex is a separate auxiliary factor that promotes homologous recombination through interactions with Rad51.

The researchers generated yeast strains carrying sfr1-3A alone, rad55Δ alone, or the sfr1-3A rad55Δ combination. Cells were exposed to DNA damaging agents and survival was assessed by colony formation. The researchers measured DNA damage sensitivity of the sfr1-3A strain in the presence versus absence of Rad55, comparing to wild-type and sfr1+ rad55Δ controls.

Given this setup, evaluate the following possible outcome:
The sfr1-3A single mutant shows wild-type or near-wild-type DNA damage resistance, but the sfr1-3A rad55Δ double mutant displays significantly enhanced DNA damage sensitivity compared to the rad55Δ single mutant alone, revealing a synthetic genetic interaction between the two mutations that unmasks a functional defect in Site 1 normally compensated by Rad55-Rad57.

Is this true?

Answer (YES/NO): YES